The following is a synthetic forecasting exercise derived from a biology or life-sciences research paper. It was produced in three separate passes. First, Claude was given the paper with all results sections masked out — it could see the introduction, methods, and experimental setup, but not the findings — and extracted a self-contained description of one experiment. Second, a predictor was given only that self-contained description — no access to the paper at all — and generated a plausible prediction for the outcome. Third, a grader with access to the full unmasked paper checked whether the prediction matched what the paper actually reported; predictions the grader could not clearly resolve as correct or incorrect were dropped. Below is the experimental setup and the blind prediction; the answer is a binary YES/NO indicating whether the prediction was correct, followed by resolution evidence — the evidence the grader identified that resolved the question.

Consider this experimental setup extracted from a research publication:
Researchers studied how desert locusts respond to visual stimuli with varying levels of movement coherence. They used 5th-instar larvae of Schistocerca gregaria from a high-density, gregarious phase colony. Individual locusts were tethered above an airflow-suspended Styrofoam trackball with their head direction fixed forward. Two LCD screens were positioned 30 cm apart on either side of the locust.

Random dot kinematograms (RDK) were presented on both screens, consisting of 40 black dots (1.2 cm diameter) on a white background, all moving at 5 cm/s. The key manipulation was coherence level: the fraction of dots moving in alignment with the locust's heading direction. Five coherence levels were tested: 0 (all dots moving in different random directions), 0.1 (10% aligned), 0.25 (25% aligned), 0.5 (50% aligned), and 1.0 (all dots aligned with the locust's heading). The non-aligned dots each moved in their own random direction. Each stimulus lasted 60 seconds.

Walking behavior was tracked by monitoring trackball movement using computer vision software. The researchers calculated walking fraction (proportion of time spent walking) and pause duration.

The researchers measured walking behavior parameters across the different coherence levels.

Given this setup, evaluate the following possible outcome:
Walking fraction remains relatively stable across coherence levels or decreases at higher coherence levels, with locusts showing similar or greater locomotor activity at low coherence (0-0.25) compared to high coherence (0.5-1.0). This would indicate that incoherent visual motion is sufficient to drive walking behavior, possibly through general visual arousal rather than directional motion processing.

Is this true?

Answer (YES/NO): NO